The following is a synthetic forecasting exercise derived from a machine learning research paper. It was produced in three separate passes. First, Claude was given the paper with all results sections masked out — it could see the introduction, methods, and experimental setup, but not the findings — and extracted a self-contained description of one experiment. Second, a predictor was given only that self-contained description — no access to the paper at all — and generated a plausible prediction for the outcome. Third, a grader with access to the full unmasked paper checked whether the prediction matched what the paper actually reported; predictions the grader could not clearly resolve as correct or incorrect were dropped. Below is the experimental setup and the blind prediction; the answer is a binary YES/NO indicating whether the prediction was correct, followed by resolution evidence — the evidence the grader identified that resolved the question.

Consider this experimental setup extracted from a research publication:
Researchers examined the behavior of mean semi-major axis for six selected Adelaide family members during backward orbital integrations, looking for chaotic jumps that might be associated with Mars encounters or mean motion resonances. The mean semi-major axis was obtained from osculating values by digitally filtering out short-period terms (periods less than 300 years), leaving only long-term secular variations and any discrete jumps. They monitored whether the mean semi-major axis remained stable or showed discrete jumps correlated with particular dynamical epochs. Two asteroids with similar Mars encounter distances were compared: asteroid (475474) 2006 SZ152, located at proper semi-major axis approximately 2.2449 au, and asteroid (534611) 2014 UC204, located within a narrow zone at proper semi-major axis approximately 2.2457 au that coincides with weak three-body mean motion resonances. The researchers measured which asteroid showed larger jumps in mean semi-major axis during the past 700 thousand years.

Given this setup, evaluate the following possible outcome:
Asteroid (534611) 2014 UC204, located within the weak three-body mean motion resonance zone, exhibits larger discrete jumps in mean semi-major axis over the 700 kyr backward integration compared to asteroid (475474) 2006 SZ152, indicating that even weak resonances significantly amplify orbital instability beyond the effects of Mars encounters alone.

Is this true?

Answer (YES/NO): YES